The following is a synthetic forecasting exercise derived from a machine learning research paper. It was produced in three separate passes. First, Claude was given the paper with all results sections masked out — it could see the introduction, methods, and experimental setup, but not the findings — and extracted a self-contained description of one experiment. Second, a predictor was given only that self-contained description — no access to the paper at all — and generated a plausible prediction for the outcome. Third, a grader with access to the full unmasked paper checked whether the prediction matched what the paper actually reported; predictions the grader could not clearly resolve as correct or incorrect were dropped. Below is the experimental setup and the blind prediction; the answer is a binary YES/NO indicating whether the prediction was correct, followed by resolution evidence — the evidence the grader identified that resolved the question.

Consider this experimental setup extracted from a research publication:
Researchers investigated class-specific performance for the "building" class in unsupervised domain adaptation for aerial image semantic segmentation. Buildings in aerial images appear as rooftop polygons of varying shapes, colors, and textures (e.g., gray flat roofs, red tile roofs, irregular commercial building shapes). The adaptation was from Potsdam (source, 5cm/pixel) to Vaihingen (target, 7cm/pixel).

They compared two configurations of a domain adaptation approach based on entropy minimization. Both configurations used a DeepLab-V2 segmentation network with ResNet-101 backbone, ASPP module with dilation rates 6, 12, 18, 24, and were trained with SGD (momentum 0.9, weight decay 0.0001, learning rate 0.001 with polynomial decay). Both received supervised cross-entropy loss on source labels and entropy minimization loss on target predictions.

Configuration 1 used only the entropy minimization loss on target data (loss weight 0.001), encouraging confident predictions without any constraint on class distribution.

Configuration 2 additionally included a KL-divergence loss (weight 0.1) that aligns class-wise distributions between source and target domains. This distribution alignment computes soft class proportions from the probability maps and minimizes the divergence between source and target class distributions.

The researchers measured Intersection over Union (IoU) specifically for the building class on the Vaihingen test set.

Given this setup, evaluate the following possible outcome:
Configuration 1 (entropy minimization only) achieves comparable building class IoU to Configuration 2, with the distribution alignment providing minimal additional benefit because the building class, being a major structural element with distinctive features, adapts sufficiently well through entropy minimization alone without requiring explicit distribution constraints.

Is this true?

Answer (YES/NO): NO